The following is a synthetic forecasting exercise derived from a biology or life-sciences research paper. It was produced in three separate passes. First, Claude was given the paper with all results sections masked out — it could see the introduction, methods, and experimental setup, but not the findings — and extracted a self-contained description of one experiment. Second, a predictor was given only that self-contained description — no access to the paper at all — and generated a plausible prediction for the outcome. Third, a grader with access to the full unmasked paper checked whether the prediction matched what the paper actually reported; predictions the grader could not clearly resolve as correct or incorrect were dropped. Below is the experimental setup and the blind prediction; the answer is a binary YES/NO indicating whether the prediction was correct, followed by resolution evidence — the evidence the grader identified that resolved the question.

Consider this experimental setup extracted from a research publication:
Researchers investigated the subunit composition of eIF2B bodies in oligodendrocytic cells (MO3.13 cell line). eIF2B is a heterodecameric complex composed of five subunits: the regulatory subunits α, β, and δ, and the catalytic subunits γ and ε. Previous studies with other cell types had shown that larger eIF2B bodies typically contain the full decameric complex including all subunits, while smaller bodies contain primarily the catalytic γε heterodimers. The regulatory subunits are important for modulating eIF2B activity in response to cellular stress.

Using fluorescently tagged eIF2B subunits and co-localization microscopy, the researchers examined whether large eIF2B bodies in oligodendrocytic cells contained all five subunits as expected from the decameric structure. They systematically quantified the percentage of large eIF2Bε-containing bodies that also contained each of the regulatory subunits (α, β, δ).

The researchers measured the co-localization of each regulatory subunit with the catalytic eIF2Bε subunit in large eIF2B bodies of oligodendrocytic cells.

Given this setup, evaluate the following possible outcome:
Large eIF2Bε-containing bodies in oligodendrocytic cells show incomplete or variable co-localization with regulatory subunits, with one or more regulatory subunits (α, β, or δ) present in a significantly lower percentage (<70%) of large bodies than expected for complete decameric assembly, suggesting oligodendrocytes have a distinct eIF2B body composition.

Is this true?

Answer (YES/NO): YES